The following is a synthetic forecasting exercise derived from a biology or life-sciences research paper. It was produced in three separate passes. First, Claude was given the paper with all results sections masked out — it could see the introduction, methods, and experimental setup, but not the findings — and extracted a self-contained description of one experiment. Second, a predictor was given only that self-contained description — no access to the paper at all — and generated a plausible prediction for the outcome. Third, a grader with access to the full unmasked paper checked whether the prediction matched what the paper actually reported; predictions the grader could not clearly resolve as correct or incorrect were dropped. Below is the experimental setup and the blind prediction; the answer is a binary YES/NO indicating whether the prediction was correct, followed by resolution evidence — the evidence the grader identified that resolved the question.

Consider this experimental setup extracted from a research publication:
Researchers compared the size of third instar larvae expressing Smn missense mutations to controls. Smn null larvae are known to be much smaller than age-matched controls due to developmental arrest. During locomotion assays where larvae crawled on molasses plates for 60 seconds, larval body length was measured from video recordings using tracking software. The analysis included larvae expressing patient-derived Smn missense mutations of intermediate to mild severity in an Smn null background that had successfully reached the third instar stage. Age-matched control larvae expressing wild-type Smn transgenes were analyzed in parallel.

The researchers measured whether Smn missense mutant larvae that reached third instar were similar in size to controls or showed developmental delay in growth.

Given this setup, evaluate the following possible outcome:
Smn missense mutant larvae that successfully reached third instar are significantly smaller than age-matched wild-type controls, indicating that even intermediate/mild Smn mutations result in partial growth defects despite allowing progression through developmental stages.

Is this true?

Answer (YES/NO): NO